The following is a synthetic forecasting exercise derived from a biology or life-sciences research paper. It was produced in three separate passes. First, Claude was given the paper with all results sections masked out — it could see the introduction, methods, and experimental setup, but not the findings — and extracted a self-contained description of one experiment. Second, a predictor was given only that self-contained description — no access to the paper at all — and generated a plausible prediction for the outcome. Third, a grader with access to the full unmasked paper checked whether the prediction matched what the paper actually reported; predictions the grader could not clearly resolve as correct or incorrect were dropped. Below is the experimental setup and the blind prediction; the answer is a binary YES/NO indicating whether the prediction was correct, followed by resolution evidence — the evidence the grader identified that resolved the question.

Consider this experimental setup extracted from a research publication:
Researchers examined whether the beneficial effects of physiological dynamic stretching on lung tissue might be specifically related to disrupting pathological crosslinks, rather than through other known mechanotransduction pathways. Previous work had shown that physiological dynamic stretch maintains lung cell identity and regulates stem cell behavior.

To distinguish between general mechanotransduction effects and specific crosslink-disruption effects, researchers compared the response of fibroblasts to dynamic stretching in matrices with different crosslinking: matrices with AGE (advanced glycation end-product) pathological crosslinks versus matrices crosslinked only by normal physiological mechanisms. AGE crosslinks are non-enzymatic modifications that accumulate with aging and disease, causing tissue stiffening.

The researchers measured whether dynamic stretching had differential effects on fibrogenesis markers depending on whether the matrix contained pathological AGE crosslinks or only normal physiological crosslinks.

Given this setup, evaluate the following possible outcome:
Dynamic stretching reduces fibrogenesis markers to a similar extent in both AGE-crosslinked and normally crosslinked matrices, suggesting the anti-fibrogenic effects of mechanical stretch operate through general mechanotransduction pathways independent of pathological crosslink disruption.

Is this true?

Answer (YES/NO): NO